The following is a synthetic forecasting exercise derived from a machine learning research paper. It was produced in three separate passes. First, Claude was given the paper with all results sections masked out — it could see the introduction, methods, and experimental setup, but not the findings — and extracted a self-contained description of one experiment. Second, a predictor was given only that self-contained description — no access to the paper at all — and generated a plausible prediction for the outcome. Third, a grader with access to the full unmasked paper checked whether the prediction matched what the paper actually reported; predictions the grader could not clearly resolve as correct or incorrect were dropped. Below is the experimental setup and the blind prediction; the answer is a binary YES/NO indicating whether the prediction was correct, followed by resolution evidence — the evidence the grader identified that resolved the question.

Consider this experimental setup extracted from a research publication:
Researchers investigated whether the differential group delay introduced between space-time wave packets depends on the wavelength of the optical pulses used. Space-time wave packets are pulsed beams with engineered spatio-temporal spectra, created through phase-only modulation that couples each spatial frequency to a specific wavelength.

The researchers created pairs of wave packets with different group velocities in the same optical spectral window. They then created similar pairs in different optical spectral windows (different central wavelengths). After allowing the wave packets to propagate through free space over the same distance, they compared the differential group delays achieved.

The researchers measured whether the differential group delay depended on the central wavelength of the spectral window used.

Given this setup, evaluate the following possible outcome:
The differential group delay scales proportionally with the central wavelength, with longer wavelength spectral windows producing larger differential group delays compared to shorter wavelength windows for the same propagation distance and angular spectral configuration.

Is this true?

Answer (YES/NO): NO